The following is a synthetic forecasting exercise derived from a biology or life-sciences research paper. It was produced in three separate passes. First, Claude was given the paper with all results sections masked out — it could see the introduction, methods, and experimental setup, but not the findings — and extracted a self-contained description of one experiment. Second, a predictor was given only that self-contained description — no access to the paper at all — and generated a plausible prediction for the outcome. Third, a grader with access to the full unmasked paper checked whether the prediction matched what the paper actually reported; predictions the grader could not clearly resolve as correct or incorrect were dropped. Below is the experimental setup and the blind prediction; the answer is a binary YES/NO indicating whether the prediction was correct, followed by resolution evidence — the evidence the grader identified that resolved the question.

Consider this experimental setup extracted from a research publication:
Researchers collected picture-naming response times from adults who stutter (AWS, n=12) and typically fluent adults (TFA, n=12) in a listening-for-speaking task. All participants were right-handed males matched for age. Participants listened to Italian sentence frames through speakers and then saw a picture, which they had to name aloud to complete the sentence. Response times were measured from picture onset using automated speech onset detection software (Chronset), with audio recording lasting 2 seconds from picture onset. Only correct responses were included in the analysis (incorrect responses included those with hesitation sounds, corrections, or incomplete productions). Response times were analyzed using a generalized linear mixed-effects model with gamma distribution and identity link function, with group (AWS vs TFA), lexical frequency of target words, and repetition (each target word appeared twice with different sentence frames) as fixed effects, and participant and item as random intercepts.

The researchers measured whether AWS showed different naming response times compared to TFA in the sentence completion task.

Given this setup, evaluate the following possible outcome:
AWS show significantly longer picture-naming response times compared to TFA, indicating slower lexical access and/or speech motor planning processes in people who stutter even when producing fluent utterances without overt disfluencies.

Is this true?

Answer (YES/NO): YES